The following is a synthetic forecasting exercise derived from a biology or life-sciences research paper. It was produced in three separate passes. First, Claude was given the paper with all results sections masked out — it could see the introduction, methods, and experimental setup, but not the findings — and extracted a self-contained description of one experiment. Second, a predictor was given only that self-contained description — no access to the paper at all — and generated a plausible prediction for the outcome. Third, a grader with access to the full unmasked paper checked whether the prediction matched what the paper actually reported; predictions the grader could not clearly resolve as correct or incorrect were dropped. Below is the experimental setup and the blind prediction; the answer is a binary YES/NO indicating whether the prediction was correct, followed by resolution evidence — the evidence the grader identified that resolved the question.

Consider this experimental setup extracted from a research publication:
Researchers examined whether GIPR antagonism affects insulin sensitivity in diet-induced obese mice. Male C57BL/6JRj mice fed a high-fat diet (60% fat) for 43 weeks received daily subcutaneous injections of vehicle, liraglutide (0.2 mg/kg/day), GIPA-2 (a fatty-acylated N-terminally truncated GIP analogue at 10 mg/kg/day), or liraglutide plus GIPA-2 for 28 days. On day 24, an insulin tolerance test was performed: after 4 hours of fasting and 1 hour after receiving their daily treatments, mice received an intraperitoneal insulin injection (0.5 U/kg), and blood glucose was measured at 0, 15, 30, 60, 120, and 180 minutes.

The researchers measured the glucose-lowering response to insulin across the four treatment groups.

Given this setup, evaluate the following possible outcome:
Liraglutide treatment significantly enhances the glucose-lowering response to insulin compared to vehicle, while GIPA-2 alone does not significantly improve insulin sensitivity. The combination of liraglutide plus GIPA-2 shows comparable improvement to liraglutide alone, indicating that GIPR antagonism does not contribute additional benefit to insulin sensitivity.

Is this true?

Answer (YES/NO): NO